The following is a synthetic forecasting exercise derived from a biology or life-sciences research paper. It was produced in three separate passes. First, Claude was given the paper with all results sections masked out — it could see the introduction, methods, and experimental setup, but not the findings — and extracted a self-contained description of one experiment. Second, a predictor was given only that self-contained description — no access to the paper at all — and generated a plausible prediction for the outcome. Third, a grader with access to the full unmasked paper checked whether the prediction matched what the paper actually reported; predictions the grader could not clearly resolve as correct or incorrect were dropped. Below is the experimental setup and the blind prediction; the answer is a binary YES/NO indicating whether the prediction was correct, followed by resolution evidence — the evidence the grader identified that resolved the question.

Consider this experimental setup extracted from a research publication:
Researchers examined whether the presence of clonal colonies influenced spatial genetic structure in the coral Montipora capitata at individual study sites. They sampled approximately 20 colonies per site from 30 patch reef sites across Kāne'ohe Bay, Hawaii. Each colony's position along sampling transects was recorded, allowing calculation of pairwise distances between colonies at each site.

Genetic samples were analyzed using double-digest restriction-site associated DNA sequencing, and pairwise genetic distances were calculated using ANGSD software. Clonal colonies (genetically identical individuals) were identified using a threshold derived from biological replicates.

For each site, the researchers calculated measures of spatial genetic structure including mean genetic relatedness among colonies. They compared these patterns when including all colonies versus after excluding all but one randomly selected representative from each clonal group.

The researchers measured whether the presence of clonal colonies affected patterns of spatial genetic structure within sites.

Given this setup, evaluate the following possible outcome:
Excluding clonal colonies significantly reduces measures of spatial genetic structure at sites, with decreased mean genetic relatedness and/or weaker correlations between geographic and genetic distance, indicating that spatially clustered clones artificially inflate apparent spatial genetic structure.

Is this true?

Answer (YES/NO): NO